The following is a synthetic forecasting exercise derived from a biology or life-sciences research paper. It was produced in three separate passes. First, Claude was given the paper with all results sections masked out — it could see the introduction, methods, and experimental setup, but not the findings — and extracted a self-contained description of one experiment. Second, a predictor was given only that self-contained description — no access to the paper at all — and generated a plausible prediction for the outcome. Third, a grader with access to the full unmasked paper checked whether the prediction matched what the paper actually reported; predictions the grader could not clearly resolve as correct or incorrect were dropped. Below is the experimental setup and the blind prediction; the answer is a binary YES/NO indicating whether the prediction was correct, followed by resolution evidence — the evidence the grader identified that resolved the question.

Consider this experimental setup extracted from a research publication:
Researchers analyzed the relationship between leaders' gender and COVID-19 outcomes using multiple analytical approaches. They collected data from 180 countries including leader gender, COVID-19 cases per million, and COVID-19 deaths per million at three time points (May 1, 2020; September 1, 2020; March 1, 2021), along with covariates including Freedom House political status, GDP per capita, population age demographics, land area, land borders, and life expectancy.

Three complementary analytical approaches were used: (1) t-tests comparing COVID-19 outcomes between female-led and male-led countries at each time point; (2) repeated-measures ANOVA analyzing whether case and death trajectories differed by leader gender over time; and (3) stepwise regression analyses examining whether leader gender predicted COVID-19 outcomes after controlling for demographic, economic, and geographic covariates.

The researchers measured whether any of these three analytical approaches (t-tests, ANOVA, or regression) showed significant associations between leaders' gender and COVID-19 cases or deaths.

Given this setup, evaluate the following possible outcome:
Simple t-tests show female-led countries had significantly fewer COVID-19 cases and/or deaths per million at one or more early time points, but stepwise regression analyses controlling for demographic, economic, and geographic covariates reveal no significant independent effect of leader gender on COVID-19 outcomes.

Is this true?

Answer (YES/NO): NO